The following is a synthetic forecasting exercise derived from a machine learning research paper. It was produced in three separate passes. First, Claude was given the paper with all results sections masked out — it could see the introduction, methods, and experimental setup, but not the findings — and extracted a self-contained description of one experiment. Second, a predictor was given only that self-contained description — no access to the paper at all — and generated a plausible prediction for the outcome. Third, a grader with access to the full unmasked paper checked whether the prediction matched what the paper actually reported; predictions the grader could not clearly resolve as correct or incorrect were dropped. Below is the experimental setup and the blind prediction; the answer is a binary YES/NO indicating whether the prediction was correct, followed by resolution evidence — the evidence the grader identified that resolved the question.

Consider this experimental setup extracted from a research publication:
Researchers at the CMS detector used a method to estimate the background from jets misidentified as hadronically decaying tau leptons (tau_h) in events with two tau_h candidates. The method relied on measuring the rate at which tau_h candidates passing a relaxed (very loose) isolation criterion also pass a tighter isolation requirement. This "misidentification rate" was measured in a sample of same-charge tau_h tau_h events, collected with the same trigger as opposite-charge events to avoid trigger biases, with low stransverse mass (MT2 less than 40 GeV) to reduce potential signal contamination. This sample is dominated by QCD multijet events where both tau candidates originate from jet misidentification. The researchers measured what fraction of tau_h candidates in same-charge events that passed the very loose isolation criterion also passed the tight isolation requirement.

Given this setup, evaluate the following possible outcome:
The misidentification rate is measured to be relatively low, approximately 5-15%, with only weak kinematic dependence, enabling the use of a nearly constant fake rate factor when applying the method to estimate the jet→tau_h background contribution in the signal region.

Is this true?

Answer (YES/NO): NO